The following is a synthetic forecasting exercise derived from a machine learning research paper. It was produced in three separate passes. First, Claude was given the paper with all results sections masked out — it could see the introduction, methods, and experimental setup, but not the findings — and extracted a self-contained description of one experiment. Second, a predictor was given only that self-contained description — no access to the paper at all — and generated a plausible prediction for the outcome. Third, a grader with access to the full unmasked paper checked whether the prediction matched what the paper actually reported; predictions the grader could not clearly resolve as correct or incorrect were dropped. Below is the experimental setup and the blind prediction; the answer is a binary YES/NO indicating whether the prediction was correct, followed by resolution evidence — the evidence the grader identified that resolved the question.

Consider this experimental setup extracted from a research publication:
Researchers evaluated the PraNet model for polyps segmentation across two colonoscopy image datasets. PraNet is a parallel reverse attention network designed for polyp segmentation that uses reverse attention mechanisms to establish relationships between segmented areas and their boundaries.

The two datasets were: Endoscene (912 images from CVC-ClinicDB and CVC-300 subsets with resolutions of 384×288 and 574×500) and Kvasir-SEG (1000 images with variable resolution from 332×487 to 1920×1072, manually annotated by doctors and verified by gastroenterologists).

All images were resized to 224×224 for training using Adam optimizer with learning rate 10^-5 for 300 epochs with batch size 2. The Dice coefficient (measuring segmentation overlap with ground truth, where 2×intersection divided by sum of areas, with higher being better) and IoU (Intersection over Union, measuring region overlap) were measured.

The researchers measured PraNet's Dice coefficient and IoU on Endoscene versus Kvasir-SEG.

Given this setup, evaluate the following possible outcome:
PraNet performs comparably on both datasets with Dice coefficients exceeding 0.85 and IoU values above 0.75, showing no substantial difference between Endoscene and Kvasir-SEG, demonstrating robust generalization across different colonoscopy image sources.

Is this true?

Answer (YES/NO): NO